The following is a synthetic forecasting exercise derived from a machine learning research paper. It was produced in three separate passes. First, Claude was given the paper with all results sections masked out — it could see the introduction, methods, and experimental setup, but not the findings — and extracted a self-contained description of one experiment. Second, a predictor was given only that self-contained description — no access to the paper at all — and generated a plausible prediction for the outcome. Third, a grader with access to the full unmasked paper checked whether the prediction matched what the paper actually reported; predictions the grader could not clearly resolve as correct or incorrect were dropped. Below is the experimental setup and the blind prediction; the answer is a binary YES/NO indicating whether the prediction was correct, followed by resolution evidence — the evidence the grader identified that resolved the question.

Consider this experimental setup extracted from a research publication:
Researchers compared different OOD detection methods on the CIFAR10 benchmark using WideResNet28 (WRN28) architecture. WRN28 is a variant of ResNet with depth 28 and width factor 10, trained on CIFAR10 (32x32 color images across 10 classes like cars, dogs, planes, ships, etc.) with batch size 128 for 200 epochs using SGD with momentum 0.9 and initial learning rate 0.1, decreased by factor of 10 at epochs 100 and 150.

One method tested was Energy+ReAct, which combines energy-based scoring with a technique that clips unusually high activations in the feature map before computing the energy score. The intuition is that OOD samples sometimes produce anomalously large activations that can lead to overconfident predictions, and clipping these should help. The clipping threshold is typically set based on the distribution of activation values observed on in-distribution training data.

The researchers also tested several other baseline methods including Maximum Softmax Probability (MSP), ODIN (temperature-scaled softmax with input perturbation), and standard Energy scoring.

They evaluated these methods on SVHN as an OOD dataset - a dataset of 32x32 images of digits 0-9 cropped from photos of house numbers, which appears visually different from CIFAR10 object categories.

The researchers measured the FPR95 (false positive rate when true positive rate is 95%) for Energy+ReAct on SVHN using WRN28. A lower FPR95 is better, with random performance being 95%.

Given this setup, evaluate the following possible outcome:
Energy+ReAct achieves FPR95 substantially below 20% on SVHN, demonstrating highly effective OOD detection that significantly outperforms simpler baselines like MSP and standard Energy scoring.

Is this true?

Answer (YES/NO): NO